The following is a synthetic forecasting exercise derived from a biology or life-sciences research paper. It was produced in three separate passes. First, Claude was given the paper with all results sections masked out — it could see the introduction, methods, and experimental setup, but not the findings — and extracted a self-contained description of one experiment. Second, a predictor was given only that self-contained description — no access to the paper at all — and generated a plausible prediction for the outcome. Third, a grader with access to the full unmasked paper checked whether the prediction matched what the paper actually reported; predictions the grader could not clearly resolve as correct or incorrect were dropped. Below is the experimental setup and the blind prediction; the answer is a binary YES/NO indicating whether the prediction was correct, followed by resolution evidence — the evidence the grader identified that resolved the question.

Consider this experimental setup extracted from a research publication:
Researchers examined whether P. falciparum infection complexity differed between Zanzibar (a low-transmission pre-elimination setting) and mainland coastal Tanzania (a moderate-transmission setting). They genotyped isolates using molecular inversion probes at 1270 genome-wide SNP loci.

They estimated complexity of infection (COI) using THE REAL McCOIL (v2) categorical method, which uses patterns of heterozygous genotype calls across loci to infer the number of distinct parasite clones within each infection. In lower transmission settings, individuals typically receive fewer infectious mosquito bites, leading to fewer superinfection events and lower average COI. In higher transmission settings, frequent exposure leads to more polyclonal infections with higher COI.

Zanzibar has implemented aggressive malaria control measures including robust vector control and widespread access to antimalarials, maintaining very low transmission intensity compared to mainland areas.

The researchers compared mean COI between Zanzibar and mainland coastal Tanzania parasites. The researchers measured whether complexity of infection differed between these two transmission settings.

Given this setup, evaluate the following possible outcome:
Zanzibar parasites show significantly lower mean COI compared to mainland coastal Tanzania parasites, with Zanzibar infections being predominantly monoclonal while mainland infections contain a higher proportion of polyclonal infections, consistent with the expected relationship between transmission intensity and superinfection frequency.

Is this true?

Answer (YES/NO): NO